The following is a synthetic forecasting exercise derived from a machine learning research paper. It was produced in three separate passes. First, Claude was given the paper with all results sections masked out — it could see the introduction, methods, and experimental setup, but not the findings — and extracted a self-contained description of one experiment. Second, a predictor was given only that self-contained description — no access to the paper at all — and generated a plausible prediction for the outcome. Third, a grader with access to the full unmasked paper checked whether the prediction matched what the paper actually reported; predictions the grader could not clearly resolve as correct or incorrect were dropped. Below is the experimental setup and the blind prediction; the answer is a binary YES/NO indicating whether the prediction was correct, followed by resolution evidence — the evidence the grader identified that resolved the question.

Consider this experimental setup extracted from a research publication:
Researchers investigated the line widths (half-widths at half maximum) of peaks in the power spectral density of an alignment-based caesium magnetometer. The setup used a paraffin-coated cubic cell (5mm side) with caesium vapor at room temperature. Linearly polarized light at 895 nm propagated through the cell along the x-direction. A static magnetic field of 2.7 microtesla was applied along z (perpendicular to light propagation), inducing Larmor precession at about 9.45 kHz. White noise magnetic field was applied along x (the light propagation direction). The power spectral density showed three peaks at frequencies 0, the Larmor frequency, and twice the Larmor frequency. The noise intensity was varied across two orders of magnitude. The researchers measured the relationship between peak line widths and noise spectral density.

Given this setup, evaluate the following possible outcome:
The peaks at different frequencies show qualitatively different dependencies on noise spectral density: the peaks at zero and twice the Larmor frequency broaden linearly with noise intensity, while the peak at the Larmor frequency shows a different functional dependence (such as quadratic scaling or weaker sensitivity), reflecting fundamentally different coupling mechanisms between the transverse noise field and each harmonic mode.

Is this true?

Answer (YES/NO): NO